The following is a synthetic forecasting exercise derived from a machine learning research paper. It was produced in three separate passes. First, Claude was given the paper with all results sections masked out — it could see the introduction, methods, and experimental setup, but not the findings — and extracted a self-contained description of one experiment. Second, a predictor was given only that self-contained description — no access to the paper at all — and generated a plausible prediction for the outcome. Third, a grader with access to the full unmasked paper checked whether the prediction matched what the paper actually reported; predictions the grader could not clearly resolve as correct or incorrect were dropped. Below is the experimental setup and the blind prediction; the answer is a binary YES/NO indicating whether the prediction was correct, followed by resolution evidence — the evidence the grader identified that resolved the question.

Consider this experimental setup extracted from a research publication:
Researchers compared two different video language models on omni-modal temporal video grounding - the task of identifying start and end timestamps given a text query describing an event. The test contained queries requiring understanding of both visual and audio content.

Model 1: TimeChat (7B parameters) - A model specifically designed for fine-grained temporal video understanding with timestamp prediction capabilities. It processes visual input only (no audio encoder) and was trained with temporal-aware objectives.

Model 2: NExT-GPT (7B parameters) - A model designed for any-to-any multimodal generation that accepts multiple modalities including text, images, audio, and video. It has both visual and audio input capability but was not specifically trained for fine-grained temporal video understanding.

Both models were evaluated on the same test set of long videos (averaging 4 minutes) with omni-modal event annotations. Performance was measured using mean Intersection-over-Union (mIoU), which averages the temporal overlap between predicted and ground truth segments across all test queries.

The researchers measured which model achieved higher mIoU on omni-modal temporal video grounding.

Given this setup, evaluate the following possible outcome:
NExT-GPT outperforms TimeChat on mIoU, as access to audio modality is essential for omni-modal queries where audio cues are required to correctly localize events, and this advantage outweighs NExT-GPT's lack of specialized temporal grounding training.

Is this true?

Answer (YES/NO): NO